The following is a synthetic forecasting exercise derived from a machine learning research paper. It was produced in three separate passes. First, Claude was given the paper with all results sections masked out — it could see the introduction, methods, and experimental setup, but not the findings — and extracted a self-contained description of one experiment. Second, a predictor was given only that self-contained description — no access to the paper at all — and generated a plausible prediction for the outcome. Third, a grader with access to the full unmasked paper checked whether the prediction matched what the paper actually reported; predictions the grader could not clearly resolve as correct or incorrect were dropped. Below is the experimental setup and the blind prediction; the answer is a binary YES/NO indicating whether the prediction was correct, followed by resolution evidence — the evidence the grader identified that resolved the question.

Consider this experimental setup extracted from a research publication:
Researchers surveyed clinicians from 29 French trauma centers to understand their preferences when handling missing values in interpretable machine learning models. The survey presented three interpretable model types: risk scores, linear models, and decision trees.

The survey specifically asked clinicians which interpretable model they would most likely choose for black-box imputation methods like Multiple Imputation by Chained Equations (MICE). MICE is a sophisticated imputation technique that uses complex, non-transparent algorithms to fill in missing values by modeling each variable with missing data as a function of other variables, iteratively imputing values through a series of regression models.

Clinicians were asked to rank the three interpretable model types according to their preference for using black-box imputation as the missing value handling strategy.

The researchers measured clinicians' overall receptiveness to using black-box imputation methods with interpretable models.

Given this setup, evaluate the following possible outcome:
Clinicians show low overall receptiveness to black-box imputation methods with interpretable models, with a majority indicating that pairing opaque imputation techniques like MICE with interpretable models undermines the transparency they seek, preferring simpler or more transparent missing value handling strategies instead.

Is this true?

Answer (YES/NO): YES